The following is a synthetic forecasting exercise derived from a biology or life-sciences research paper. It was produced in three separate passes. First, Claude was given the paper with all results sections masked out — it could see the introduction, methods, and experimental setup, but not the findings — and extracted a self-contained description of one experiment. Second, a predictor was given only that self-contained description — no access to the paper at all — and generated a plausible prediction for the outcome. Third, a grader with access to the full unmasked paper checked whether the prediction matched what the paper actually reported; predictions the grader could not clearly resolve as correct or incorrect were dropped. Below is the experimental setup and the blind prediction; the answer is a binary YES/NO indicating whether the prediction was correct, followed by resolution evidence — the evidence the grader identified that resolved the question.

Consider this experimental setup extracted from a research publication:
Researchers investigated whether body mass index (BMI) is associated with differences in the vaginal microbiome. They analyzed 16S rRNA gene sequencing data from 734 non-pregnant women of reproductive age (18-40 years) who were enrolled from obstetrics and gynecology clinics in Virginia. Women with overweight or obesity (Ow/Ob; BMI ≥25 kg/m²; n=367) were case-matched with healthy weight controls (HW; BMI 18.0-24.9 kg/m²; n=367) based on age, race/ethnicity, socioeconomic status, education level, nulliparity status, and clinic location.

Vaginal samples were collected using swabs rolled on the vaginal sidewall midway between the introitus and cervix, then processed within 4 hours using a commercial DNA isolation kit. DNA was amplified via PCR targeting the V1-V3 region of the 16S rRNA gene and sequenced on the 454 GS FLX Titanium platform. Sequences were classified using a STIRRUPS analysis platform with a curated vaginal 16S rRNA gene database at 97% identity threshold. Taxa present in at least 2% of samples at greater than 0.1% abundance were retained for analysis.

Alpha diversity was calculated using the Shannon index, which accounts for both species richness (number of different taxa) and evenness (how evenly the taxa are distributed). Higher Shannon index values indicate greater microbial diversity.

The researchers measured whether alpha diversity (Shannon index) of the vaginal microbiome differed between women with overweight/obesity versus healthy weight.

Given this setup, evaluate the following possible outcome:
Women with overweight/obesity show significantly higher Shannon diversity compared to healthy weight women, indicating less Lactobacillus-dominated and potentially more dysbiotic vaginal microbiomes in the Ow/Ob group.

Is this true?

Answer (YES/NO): YES